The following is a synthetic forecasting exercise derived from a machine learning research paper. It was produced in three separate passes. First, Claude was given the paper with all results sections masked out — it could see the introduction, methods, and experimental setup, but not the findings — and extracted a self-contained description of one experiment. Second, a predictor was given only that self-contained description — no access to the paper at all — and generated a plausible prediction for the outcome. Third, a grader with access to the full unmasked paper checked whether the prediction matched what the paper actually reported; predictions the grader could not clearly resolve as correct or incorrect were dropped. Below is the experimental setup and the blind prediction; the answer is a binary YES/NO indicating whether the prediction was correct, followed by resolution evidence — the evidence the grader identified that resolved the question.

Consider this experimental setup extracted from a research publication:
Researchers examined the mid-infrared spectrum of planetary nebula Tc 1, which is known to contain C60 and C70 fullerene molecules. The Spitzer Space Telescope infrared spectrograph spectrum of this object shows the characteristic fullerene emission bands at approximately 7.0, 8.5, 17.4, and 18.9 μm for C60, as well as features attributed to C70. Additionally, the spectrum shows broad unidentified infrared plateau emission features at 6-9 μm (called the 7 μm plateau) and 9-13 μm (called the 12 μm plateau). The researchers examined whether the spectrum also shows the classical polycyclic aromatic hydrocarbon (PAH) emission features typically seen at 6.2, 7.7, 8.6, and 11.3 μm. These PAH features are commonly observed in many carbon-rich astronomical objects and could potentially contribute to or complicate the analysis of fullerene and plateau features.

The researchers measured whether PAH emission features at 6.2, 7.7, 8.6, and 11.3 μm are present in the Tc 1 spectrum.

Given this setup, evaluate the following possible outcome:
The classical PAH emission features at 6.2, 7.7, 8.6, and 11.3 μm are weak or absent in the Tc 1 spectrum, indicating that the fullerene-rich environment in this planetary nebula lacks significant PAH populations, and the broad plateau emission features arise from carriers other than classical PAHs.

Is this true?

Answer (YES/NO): YES